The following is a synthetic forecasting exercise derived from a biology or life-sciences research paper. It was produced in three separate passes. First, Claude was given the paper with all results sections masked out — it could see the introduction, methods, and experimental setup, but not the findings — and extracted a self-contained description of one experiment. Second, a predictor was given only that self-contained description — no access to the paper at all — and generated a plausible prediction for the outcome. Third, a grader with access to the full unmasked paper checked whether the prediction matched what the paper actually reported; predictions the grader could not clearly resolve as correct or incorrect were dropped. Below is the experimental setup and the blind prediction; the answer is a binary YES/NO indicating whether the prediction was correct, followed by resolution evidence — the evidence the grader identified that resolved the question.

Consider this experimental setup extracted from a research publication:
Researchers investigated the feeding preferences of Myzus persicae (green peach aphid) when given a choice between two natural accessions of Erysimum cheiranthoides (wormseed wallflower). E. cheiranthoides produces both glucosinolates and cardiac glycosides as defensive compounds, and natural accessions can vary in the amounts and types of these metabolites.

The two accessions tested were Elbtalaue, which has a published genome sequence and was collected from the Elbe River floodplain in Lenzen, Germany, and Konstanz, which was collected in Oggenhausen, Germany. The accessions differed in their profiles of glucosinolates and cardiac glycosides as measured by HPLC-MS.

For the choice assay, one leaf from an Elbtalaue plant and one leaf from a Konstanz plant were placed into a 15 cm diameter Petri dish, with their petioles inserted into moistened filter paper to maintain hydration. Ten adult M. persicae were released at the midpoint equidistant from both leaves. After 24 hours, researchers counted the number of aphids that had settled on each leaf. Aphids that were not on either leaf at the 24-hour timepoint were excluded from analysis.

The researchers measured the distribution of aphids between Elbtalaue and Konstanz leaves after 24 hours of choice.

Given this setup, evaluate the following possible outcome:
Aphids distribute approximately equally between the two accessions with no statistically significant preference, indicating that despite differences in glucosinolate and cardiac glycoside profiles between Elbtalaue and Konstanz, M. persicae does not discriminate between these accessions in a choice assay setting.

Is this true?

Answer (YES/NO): NO